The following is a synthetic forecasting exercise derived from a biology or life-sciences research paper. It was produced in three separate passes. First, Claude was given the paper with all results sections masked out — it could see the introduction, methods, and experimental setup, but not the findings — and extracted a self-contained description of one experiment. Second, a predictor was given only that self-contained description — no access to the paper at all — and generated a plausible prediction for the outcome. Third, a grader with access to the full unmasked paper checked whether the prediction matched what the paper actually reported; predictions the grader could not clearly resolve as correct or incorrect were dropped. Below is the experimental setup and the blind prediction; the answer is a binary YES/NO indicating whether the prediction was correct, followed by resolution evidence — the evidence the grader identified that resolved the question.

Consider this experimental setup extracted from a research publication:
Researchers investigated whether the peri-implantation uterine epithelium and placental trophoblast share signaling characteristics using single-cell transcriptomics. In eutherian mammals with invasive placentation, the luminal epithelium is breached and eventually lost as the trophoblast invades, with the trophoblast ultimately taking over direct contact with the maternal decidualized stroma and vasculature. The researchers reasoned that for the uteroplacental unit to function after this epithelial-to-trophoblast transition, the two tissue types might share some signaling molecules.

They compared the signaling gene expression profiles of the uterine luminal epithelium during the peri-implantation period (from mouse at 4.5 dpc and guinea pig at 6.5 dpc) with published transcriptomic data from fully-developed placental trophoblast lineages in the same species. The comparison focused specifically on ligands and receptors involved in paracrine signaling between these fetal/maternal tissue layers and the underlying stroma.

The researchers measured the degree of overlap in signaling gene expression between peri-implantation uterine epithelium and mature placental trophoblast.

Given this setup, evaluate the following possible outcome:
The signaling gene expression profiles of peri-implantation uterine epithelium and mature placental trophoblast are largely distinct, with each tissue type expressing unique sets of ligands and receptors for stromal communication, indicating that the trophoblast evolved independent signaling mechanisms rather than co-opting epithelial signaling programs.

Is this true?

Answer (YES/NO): NO